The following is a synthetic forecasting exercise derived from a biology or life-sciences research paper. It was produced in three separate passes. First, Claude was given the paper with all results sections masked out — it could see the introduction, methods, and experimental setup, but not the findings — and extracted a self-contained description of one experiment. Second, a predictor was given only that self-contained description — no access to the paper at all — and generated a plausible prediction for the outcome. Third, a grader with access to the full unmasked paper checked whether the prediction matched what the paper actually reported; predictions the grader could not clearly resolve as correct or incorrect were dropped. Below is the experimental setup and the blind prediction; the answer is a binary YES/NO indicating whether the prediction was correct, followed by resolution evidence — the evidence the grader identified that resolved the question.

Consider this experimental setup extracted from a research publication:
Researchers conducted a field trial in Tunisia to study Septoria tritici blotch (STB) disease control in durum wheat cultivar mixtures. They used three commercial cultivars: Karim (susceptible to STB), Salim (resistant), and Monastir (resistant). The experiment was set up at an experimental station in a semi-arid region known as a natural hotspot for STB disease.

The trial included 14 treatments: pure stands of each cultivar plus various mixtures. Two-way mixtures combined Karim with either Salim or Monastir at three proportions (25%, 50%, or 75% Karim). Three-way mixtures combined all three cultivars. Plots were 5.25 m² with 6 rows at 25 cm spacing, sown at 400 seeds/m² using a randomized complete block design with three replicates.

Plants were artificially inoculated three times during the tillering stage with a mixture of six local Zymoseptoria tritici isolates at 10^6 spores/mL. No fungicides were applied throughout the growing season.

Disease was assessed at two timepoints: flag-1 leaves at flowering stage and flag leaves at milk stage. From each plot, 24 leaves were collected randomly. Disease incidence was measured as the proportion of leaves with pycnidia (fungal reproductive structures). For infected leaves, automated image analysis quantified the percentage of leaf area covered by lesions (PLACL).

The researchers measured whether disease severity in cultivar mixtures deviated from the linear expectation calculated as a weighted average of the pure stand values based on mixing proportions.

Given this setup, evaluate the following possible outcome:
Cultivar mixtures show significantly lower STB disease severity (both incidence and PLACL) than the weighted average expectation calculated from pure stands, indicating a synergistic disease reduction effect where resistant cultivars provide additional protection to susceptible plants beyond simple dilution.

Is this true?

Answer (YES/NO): NO